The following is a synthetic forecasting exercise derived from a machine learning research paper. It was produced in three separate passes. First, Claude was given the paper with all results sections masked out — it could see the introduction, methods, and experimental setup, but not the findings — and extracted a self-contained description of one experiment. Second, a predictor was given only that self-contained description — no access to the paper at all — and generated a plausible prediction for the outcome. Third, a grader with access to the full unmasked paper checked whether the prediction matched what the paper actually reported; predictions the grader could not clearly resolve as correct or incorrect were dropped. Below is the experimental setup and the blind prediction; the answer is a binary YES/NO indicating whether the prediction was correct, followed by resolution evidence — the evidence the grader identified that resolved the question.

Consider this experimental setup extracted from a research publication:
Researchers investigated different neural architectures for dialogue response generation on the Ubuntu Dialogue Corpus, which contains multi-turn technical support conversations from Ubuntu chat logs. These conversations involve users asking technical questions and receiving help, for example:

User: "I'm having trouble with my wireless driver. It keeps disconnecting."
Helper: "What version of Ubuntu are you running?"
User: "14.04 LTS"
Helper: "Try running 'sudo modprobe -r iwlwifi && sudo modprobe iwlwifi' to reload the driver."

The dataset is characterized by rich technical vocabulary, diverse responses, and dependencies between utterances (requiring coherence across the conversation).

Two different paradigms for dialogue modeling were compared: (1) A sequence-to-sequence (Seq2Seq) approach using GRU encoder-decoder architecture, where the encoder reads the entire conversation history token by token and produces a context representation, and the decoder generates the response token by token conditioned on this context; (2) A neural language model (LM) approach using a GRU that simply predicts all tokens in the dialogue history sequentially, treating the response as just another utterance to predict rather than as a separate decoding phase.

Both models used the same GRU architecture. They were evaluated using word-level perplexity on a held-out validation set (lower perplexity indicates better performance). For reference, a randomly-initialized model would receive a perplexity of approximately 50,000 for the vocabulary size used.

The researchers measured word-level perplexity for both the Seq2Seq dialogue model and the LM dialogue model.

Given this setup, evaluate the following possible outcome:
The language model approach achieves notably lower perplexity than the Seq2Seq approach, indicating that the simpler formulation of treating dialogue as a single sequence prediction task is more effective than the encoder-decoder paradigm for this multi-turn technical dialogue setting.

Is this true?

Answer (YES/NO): YES